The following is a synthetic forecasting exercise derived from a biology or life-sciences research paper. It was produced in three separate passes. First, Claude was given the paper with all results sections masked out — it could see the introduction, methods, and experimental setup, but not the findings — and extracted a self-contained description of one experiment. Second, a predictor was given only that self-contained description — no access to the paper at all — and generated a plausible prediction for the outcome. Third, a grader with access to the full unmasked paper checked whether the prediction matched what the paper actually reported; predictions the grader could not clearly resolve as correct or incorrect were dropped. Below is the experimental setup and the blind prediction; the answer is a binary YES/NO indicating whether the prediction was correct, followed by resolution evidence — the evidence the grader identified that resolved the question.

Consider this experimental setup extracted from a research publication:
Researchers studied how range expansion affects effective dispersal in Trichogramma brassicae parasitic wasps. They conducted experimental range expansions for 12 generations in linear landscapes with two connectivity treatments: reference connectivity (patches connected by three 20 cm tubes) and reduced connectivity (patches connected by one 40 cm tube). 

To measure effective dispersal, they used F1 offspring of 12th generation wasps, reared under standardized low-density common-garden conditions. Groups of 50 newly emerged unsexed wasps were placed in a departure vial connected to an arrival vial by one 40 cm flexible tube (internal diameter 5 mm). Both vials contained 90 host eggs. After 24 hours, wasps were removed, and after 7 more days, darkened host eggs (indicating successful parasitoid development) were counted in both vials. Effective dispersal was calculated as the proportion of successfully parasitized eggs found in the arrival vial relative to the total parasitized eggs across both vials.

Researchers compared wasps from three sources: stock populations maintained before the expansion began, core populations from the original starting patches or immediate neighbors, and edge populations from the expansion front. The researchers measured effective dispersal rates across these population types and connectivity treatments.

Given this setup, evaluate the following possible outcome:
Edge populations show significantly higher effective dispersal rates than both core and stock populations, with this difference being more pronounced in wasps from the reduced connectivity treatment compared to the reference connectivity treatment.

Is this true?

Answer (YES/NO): NO